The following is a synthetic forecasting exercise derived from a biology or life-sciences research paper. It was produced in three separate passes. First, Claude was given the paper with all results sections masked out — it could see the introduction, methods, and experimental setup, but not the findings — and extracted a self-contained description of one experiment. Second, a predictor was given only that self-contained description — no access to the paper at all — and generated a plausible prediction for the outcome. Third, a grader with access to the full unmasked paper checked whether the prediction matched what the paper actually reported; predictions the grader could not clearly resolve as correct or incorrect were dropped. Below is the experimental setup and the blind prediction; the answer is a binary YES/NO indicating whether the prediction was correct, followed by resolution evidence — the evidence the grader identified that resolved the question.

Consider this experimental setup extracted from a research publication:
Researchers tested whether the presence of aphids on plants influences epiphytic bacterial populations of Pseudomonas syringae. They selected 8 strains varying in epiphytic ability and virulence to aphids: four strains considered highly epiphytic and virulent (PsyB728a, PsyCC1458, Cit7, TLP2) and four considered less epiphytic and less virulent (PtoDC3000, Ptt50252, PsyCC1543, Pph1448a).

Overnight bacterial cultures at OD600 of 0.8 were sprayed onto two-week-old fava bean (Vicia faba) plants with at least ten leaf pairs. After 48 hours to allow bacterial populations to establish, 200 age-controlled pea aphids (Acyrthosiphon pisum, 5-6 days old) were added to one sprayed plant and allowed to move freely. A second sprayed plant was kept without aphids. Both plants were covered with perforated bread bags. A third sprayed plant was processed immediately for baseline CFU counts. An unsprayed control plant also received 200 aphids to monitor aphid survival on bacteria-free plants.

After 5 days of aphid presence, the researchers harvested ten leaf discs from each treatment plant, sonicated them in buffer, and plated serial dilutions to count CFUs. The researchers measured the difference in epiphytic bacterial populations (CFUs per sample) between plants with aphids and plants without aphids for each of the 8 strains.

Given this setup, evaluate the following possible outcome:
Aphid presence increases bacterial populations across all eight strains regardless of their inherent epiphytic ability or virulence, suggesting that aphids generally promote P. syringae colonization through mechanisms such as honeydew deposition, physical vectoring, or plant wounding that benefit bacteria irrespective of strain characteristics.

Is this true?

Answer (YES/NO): NO